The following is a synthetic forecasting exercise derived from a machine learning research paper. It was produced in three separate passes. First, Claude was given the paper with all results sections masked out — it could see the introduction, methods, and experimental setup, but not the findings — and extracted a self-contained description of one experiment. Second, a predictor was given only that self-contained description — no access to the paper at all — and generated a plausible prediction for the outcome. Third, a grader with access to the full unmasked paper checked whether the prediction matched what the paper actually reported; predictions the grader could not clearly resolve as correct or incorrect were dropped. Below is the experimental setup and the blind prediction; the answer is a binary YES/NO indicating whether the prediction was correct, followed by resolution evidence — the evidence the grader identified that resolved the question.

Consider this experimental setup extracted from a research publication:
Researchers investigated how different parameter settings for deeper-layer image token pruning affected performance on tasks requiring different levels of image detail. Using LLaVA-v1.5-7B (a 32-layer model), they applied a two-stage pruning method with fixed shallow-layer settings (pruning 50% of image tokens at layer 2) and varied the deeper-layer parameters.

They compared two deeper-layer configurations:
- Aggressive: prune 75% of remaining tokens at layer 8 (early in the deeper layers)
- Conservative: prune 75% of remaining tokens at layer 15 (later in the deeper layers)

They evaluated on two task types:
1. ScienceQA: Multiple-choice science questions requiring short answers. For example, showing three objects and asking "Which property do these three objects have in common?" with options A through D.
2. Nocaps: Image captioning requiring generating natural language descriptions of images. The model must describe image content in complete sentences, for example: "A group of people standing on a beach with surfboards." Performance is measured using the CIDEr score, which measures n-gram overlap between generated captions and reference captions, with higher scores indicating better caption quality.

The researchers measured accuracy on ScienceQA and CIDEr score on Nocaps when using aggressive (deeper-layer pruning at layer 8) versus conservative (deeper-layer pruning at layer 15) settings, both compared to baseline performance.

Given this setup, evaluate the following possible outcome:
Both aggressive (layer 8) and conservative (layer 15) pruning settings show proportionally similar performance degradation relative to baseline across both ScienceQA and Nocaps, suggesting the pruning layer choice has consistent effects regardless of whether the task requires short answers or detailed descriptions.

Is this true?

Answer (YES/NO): NO